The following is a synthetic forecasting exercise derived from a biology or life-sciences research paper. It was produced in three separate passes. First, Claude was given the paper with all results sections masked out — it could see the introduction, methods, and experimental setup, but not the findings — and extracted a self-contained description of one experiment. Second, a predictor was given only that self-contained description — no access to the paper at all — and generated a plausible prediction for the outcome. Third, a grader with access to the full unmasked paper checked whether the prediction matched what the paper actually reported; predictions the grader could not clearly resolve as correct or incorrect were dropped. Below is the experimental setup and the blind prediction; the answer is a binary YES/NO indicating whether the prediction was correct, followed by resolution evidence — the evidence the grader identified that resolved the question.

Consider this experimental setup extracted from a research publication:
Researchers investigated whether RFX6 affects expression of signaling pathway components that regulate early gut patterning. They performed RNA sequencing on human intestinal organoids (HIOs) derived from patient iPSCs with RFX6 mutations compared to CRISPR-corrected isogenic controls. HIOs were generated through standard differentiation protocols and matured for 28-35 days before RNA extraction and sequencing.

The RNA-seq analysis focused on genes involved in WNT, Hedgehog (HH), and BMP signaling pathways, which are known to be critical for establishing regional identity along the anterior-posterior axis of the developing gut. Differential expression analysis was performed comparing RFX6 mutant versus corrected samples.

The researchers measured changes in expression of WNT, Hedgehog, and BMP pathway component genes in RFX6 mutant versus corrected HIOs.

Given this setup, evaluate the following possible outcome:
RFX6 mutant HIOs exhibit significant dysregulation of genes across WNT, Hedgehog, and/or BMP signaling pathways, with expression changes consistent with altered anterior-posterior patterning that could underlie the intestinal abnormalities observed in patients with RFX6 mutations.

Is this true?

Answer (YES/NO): YES